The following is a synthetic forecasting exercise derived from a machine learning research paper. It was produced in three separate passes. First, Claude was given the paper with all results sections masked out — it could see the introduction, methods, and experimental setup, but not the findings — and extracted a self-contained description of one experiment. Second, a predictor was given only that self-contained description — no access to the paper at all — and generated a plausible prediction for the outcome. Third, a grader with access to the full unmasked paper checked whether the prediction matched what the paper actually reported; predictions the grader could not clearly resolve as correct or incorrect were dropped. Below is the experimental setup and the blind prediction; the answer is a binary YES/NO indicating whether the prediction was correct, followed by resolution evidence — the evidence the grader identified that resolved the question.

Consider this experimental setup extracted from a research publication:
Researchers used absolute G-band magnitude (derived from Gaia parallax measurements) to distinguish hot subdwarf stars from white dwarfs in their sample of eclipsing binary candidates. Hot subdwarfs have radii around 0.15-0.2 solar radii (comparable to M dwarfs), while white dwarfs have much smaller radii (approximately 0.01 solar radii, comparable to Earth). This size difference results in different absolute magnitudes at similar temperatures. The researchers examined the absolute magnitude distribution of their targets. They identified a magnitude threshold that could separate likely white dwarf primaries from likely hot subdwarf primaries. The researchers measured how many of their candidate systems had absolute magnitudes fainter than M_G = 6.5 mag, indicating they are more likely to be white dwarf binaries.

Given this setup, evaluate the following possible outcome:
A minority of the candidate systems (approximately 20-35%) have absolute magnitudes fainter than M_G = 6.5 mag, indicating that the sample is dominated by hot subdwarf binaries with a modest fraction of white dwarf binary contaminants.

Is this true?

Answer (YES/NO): NO